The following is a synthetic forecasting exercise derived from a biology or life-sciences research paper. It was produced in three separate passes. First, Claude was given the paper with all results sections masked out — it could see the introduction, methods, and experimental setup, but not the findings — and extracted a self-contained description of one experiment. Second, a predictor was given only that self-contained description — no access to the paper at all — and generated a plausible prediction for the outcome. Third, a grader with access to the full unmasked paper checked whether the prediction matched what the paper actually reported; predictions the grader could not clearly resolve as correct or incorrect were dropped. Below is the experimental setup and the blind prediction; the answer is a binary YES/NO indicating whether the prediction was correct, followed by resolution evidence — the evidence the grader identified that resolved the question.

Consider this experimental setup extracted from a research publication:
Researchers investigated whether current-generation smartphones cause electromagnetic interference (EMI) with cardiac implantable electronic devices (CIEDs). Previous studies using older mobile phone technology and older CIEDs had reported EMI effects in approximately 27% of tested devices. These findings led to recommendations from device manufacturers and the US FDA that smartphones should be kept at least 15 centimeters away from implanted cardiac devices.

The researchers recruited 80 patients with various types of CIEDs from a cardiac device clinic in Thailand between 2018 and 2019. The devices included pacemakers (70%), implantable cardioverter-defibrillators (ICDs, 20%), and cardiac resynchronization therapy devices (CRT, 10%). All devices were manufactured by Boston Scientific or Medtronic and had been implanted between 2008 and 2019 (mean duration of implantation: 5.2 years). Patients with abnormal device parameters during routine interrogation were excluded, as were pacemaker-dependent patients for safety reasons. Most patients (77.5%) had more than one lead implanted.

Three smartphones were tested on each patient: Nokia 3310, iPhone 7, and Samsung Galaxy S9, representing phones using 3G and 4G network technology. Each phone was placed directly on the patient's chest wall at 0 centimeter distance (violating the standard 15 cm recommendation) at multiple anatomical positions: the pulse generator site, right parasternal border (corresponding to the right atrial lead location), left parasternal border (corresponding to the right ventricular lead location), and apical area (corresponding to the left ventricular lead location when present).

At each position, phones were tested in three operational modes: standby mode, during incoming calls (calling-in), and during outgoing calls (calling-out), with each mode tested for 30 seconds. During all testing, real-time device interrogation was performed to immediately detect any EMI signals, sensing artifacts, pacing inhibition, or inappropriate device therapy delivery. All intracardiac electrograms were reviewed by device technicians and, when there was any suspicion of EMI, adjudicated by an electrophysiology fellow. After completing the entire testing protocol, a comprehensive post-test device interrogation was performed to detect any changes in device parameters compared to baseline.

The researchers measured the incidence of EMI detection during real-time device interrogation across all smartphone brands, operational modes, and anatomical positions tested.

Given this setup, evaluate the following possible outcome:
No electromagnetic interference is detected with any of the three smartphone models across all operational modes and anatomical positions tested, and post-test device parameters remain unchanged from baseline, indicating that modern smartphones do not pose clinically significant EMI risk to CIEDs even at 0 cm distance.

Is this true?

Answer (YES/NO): YES